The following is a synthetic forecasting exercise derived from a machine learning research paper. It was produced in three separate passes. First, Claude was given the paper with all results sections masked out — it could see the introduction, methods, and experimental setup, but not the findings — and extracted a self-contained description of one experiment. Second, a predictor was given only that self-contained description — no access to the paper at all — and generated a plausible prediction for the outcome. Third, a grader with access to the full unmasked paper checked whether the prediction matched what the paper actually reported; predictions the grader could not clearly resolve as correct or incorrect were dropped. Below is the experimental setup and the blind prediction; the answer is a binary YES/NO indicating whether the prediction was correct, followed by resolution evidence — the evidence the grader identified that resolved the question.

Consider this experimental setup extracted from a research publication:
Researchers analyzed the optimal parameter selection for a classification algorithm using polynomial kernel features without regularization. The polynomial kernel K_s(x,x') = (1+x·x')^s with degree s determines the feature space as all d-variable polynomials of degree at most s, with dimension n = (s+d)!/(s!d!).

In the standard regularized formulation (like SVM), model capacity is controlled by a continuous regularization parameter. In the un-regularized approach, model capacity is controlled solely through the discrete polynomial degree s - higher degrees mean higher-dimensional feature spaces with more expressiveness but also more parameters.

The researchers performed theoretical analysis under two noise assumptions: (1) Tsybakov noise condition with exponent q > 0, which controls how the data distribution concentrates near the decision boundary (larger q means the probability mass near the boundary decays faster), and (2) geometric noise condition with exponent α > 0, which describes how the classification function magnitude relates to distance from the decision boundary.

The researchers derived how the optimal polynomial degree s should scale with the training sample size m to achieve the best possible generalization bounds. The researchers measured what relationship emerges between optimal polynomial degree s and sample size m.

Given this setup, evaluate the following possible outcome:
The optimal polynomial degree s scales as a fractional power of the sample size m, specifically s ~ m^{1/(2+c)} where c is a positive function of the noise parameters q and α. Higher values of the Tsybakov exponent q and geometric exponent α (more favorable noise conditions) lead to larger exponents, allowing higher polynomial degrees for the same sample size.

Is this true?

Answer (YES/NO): NO